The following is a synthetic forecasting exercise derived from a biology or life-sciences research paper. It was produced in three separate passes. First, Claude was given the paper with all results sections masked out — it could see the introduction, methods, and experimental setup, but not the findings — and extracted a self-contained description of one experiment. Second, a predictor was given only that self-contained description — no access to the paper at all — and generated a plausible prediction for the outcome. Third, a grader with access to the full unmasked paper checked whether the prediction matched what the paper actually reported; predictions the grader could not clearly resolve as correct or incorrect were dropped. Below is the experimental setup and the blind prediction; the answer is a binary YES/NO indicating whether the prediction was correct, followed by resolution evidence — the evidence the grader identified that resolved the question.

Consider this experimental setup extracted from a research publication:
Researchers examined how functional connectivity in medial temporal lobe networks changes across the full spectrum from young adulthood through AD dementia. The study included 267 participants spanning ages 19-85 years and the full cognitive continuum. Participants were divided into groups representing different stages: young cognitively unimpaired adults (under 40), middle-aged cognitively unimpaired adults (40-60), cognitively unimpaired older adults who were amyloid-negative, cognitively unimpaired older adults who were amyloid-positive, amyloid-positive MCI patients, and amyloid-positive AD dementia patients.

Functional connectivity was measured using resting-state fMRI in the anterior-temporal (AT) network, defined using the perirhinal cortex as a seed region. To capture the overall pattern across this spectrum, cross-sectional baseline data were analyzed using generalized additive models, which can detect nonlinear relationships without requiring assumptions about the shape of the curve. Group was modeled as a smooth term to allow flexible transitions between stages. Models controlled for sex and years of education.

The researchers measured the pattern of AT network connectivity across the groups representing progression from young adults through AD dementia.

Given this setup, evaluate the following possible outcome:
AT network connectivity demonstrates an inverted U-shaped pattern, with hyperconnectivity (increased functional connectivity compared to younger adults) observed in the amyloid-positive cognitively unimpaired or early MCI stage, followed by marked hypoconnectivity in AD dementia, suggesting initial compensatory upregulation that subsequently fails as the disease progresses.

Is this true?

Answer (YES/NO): NO